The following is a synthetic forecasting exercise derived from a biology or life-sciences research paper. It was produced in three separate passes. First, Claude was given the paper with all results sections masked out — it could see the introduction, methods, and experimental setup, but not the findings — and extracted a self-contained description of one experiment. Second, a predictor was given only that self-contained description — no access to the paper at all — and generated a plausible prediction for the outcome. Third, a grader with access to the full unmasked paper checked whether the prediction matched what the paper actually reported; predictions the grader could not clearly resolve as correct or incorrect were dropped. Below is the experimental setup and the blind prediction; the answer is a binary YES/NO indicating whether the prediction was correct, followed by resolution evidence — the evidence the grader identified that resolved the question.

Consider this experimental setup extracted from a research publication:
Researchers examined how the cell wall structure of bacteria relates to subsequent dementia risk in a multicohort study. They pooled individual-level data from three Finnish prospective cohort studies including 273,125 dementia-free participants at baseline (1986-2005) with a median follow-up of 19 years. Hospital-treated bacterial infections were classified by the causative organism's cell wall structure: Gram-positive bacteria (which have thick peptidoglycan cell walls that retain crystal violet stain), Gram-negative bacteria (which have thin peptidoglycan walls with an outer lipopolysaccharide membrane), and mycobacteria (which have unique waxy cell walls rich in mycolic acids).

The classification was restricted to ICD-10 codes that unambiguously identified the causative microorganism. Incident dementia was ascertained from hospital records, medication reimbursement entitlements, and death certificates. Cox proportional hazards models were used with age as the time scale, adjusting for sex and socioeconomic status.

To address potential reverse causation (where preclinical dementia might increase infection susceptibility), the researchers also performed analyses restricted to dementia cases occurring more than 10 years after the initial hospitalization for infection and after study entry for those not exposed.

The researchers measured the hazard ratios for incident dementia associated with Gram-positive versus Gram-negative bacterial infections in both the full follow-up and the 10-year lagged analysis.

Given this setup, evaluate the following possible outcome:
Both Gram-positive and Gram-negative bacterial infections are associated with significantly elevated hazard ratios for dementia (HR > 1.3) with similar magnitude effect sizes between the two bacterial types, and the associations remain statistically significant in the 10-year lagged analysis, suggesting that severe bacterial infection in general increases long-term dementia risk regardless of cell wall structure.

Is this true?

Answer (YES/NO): NO